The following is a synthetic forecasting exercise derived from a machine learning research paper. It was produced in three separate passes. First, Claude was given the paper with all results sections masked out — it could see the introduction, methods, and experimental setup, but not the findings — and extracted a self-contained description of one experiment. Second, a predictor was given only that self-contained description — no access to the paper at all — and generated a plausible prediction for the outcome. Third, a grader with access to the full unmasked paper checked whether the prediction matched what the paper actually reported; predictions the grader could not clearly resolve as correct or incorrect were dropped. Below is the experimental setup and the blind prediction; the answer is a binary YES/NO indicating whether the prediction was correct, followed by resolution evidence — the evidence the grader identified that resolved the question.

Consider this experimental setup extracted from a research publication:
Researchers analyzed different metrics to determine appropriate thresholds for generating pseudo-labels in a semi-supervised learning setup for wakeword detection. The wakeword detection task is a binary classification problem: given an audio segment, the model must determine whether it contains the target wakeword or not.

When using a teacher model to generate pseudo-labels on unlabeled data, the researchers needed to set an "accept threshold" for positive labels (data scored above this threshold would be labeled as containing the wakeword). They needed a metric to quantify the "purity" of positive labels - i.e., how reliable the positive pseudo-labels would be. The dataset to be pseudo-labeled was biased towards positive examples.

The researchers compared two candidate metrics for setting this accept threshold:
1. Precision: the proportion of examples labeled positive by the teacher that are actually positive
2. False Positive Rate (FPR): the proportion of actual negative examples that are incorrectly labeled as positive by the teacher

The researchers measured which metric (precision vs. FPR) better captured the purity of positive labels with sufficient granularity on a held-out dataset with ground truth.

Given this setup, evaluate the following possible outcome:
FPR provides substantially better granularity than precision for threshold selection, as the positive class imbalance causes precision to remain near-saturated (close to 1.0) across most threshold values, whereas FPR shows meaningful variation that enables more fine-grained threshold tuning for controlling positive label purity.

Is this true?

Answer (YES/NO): YES